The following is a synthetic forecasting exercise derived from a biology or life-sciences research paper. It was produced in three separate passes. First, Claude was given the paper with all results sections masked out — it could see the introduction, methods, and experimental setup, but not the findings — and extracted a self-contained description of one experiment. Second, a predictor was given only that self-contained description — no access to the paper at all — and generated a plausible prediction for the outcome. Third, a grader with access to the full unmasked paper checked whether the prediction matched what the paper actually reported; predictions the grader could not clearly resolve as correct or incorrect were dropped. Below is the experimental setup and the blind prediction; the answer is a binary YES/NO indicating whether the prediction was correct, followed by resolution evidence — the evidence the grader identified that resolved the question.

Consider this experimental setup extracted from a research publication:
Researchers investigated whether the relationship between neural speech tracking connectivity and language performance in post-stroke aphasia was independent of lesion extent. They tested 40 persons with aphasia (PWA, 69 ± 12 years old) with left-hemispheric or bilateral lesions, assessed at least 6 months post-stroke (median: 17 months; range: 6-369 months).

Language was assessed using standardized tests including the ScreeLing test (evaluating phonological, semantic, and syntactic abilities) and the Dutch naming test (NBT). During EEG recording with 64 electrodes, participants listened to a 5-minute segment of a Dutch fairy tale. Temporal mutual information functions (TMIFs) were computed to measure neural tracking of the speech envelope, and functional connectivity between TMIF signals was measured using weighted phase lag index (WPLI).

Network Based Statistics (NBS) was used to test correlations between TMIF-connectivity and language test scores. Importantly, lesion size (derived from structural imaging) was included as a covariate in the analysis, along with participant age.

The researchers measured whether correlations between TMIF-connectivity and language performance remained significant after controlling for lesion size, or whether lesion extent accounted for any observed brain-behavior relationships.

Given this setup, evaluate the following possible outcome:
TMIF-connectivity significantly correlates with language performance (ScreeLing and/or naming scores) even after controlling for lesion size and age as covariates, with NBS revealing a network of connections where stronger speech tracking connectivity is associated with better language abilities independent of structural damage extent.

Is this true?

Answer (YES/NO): NO